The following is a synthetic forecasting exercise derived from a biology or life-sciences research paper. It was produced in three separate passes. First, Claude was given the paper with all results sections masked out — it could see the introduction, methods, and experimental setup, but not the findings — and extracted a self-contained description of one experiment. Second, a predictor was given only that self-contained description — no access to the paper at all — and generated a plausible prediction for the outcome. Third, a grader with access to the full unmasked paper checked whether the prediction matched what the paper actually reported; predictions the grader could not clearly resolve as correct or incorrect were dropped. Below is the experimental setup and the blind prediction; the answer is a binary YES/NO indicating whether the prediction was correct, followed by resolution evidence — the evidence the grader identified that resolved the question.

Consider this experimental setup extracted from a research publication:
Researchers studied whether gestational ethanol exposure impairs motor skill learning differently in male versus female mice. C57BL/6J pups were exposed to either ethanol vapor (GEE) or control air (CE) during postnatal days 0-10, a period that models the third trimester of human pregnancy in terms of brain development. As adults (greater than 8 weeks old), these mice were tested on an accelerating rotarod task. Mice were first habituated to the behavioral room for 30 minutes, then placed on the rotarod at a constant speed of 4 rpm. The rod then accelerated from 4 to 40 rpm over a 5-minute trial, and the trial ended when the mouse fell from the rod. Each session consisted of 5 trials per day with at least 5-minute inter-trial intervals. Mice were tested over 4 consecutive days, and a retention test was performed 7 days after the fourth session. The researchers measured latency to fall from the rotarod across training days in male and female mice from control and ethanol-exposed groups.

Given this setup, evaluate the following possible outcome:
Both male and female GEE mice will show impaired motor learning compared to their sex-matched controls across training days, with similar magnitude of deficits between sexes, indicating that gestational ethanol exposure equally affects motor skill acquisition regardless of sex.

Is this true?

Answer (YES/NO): NO